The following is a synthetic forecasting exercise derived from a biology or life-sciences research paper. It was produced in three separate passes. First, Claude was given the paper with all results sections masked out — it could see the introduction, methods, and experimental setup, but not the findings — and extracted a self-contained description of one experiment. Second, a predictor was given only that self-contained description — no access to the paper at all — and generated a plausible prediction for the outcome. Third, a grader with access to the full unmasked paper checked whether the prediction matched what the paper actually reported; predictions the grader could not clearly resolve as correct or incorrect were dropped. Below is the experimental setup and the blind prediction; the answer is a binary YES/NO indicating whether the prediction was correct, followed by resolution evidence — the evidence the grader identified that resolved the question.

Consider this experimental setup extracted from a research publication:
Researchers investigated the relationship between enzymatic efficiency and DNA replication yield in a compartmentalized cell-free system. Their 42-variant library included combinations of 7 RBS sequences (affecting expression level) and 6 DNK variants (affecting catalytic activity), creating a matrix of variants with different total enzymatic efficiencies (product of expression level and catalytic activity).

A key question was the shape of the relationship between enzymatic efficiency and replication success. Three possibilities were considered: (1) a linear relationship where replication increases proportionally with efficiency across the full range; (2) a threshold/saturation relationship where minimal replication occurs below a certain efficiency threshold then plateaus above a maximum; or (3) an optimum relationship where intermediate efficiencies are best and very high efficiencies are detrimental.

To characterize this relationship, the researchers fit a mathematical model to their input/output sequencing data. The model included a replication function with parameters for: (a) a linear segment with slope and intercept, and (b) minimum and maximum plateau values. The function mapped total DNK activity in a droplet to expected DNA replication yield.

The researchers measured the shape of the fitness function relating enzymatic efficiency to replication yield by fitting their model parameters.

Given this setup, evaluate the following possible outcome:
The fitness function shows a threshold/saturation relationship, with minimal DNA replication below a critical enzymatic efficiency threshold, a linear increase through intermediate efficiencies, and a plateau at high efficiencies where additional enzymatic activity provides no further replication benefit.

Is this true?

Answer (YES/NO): YES